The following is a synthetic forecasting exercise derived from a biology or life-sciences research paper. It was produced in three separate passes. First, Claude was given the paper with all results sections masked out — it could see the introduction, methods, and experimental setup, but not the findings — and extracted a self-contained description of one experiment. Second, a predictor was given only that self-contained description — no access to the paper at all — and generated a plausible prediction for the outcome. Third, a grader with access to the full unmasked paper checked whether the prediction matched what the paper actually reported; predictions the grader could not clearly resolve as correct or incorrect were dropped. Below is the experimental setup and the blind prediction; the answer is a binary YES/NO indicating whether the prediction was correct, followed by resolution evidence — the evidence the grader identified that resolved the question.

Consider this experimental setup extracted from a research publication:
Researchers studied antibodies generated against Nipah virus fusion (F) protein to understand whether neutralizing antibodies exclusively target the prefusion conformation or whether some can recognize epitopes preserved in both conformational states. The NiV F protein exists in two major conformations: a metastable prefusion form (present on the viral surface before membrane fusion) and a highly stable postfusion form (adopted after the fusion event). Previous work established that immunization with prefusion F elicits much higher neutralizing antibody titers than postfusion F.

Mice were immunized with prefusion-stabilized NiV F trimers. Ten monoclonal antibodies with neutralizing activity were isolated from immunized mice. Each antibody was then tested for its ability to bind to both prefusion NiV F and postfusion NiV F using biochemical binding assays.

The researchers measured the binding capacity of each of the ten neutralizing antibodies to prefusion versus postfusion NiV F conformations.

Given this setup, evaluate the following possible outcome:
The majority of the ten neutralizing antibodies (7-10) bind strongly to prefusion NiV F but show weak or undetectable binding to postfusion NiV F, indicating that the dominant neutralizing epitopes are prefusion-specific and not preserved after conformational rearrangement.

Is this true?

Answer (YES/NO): YES